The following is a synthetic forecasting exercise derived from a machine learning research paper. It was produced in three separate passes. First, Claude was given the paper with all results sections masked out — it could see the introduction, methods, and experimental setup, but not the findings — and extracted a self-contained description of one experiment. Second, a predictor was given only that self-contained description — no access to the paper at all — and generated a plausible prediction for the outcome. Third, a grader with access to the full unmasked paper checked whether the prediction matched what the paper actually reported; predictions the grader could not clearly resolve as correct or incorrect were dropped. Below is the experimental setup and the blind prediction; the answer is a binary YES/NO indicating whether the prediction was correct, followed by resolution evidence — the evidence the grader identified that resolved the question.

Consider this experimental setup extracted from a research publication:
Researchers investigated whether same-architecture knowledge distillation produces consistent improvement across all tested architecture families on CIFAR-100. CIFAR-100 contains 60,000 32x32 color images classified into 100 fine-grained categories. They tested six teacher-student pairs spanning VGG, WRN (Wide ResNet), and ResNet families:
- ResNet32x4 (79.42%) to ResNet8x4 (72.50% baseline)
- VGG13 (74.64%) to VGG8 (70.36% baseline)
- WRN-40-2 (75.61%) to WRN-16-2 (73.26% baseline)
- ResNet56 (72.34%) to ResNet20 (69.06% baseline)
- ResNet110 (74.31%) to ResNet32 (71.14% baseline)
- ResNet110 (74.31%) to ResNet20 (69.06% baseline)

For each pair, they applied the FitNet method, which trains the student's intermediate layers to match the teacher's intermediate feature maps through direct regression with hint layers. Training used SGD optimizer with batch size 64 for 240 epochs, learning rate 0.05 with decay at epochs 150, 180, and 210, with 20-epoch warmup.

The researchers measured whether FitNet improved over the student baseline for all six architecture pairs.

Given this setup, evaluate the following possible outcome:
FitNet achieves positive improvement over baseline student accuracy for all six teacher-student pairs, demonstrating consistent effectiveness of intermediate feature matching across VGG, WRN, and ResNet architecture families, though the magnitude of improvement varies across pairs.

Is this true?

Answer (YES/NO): NO